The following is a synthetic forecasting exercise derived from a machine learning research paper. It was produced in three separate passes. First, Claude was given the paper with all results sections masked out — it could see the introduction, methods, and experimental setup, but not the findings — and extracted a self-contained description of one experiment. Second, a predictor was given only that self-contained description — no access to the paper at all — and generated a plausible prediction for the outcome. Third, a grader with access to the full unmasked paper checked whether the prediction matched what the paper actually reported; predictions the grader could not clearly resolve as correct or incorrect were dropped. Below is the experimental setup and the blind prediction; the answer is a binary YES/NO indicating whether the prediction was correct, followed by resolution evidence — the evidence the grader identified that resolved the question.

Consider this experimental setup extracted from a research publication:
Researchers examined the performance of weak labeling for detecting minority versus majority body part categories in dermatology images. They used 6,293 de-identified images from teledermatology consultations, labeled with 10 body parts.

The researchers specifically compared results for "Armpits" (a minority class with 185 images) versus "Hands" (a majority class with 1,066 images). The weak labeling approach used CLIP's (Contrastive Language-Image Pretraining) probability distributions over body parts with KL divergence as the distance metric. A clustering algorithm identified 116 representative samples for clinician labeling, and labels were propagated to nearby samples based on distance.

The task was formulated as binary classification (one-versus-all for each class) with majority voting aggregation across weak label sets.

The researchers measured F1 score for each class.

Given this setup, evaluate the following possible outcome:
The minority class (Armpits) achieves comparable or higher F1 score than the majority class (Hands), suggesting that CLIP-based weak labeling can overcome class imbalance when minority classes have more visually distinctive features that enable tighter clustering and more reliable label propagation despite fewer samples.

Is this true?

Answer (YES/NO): NO